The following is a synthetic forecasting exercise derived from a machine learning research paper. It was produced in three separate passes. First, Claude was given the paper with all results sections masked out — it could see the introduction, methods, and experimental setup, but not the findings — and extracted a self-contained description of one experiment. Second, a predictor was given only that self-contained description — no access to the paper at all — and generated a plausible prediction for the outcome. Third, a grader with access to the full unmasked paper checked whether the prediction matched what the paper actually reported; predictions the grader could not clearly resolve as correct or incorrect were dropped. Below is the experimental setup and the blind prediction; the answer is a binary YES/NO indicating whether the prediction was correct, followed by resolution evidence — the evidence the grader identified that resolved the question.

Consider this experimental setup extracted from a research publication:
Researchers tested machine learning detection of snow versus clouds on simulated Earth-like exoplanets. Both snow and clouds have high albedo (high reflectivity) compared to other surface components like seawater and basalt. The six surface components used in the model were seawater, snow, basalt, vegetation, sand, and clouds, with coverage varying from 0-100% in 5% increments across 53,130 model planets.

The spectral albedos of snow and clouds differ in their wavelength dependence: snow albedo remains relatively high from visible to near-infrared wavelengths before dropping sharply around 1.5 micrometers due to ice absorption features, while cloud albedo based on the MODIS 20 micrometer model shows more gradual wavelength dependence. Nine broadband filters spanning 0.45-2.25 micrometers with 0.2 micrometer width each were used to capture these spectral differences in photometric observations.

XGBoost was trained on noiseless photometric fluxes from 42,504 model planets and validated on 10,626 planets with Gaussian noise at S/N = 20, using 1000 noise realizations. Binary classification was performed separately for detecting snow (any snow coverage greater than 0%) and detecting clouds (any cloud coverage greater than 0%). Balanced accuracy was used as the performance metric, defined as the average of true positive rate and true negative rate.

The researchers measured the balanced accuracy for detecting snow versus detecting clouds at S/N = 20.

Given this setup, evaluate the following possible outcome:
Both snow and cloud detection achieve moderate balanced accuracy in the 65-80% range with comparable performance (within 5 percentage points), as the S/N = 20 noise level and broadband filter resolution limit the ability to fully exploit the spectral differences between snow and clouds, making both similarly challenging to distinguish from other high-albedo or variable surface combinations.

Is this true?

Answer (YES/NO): NO